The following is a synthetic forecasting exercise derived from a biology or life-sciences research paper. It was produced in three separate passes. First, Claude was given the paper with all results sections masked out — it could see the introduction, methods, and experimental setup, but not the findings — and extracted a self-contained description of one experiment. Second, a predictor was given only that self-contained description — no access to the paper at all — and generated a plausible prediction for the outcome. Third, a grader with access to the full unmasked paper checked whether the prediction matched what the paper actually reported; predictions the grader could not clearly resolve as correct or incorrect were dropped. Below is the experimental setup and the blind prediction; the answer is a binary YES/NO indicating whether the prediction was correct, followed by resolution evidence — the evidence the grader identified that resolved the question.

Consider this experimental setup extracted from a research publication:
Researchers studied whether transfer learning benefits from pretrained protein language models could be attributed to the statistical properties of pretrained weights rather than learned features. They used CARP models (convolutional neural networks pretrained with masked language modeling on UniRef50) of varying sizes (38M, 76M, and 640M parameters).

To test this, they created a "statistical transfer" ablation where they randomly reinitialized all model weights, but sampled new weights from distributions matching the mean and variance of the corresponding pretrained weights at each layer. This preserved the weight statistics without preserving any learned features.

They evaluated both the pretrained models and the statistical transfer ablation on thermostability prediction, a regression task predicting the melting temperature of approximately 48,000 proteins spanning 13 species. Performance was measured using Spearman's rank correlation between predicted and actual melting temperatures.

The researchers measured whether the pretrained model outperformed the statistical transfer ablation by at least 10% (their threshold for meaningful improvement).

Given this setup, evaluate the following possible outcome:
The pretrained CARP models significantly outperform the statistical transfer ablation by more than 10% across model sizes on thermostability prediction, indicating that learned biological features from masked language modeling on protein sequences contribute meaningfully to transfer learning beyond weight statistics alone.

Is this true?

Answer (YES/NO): YES